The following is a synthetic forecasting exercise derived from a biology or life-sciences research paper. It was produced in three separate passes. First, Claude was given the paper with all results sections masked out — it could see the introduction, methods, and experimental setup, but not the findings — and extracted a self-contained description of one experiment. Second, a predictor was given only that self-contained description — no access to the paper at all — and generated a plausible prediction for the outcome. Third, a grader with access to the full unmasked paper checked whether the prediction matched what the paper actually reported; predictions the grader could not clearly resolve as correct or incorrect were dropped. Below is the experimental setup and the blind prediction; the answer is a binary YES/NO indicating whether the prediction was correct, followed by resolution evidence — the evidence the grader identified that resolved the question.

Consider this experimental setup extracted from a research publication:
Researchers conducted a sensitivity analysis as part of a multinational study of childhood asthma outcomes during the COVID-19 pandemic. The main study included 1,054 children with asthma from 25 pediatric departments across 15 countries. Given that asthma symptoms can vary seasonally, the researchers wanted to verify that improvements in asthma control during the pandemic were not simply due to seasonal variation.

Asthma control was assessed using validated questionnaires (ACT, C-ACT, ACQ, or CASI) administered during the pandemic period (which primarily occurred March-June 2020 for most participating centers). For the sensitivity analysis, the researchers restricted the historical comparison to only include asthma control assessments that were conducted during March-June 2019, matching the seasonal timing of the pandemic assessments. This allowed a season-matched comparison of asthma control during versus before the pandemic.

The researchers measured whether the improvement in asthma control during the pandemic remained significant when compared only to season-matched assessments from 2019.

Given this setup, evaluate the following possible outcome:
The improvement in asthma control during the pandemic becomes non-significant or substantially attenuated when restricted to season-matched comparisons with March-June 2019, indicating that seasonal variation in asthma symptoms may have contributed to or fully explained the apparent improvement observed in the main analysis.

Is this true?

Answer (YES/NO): NO